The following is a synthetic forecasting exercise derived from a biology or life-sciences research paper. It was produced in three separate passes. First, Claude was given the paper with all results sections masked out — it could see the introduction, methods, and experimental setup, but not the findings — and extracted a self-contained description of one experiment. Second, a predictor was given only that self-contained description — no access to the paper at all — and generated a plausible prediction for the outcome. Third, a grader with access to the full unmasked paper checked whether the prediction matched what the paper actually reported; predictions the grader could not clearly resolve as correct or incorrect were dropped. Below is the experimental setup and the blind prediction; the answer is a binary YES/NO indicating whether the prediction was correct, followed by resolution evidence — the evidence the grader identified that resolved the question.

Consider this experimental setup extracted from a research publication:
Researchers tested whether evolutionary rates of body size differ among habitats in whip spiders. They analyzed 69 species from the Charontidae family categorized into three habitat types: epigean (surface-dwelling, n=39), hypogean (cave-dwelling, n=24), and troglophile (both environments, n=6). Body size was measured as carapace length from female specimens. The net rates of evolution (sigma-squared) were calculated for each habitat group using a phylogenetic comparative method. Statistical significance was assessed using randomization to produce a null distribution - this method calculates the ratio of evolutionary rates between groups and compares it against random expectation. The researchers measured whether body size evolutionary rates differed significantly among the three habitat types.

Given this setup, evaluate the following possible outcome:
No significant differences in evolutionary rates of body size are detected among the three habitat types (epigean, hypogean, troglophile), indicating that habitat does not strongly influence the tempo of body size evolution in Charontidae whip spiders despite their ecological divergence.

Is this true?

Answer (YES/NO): YES